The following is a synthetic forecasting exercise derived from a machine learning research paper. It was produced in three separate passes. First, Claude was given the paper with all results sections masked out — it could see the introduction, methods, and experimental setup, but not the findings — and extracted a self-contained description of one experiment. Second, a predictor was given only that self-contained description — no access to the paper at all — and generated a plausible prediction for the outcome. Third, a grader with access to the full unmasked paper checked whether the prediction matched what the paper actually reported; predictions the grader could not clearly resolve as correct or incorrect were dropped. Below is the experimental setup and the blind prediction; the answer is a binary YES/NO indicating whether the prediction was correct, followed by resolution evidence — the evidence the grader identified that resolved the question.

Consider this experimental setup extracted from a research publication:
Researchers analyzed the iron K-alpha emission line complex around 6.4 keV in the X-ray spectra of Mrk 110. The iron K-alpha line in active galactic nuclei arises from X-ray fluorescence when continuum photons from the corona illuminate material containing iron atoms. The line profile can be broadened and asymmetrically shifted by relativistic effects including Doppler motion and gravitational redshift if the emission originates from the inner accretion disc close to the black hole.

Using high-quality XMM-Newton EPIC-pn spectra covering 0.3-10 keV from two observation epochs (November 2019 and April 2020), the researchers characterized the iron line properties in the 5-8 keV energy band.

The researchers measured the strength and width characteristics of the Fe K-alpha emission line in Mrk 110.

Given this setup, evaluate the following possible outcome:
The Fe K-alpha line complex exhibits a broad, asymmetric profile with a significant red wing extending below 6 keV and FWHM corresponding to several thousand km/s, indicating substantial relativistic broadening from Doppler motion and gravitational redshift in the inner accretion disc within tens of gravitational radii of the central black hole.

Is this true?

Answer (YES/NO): NO